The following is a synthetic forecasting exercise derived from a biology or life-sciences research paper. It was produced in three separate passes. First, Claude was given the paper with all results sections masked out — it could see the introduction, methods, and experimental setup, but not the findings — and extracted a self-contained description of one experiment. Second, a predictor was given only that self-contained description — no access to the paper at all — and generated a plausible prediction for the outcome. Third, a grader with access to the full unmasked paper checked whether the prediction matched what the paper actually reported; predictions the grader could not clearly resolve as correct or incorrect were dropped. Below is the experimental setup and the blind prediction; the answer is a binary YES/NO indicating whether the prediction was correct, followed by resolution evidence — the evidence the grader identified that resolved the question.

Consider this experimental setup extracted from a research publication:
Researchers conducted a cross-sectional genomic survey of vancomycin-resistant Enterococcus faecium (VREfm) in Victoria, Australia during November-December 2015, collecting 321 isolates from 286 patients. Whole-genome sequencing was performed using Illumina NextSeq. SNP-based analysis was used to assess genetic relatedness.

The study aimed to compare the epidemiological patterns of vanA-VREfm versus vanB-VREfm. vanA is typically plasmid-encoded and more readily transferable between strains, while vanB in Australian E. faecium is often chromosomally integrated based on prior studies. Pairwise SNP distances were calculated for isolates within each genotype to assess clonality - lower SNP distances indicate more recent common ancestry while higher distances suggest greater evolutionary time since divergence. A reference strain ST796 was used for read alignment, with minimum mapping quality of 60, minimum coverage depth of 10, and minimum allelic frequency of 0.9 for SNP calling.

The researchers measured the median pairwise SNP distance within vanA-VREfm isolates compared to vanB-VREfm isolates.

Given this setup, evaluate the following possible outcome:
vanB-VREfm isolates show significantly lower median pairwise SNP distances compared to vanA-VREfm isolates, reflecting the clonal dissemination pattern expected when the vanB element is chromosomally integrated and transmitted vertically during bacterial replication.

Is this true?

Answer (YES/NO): YES